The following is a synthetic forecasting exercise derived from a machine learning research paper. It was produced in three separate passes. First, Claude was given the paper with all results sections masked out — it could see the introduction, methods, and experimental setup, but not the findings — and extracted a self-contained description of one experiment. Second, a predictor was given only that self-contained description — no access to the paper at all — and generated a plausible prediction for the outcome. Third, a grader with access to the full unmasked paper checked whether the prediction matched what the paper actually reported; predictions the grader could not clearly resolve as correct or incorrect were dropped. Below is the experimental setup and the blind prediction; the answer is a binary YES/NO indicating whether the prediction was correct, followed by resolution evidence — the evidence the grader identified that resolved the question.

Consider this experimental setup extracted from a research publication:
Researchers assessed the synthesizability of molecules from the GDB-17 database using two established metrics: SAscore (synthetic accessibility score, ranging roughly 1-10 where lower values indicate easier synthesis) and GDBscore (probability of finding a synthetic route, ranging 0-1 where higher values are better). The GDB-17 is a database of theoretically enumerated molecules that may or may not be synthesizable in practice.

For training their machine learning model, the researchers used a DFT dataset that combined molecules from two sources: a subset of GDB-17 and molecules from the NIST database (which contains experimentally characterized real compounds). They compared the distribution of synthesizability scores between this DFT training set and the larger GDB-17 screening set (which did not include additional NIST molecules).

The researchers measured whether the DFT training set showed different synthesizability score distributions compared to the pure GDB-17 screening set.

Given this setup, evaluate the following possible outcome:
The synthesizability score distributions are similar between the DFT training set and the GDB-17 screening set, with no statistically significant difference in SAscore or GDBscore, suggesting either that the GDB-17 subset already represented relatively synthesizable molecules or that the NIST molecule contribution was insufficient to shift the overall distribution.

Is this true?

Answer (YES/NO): NO